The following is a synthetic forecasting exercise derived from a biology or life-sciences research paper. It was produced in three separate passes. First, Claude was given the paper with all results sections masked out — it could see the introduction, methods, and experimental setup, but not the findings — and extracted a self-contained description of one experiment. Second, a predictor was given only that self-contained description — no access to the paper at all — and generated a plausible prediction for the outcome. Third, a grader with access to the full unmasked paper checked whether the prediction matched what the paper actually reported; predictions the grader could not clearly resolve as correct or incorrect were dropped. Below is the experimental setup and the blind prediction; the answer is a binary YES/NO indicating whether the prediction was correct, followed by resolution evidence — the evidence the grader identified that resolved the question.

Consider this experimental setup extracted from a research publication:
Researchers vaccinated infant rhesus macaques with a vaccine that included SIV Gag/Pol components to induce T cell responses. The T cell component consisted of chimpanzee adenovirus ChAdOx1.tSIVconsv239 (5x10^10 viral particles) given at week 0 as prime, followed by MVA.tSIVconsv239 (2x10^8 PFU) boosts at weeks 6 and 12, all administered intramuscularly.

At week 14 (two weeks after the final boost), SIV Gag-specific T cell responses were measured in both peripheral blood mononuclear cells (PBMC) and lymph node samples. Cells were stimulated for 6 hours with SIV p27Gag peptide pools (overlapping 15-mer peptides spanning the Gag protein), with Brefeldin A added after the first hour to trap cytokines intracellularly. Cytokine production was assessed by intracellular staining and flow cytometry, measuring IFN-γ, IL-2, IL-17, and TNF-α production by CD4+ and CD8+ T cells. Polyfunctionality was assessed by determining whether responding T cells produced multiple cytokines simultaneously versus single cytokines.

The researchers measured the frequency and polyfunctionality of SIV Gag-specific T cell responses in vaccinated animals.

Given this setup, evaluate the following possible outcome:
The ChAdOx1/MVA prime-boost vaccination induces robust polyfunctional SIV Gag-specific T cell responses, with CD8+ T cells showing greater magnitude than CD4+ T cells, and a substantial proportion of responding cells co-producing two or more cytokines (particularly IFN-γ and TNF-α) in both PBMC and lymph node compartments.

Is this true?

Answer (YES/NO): NO